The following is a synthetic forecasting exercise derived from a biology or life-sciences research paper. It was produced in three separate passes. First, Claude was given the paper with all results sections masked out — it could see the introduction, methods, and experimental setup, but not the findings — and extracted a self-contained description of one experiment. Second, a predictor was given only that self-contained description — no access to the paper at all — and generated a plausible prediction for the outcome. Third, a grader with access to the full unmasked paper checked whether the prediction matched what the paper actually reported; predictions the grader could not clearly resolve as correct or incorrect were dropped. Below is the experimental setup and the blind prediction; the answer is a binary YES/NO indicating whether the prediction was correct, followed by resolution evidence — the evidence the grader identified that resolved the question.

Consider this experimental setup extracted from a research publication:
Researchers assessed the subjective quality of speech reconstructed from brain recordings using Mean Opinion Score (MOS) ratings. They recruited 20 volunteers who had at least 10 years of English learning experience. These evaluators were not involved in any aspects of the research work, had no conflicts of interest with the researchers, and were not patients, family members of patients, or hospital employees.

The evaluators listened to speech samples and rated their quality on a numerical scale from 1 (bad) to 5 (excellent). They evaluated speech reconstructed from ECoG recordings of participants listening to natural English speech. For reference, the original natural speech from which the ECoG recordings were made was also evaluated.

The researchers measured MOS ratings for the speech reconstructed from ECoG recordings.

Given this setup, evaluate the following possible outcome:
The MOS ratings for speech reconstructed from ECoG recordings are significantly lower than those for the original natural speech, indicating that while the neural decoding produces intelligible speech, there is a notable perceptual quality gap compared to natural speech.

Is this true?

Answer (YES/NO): YES